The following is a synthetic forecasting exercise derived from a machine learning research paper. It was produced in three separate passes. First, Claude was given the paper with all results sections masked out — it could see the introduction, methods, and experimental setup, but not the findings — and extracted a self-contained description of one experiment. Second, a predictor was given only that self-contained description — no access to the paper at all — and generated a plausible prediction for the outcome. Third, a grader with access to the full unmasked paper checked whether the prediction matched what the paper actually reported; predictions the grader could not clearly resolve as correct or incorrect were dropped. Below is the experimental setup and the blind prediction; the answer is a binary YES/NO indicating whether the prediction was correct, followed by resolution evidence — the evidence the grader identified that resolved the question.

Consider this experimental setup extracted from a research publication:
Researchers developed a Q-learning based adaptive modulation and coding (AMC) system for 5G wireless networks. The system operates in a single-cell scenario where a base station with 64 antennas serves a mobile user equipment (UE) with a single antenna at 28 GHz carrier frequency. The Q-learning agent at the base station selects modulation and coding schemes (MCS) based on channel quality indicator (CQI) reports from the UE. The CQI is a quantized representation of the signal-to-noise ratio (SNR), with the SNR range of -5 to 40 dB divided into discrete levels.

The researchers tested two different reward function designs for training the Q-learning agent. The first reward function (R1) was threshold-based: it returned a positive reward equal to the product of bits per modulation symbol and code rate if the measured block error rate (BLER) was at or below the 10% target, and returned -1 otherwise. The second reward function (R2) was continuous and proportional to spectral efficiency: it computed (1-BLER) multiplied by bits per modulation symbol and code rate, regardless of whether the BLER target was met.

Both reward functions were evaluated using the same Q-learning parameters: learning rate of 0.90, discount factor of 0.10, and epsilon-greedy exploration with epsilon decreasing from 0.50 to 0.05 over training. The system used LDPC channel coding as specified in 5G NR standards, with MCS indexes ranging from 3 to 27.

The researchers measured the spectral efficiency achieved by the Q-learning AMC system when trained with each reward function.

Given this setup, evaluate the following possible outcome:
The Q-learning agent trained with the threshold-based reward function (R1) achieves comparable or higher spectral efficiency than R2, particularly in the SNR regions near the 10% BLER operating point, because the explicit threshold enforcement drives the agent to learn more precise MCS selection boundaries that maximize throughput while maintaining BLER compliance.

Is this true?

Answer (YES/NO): NO